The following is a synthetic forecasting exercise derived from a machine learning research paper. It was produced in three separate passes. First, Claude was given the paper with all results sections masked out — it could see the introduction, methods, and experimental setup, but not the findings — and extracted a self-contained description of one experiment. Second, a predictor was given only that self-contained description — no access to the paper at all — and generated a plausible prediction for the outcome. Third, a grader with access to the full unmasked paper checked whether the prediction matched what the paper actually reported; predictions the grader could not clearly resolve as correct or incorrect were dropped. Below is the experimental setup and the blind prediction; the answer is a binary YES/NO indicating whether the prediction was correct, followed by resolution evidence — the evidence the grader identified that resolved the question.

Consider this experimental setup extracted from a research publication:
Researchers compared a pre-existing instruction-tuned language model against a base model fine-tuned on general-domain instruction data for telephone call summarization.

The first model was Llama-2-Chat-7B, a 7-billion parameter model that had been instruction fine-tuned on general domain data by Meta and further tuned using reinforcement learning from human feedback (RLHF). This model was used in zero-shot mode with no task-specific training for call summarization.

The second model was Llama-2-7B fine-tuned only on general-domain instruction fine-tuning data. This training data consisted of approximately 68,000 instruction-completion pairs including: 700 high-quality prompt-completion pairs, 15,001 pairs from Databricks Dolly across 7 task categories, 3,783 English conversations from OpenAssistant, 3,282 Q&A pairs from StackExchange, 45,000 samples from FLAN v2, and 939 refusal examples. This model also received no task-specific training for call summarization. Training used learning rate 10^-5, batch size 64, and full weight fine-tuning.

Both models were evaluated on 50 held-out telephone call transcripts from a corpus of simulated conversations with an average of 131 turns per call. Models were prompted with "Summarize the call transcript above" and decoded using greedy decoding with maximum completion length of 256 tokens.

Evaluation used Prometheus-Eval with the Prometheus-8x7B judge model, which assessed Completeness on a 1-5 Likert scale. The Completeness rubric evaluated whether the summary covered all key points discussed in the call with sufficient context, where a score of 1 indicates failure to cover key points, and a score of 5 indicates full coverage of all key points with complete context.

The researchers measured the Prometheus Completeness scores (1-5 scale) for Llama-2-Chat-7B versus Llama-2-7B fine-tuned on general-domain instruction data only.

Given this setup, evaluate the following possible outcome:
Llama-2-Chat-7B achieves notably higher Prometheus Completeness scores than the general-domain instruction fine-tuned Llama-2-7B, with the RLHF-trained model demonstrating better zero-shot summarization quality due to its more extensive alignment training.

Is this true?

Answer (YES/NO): YES